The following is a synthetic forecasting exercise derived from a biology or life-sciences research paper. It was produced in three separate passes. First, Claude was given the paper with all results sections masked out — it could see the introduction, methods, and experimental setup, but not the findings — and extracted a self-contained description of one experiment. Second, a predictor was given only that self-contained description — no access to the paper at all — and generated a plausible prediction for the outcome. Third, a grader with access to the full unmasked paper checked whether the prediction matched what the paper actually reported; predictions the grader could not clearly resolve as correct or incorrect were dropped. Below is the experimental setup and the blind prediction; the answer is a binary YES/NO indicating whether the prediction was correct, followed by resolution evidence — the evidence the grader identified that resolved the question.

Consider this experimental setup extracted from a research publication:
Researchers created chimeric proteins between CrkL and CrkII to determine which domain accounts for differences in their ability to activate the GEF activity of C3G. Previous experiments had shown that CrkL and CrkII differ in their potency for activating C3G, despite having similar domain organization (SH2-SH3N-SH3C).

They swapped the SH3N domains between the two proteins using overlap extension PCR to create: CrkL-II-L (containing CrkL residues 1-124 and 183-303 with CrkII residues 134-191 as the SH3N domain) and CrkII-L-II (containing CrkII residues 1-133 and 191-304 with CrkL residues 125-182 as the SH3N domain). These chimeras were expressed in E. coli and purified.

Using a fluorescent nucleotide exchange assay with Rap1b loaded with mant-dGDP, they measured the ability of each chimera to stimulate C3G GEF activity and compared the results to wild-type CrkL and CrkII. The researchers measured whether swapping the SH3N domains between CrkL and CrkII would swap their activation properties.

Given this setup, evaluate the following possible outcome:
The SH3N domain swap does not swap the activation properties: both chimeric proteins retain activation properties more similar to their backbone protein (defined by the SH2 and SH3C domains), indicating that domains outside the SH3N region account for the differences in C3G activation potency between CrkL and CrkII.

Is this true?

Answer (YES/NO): NO